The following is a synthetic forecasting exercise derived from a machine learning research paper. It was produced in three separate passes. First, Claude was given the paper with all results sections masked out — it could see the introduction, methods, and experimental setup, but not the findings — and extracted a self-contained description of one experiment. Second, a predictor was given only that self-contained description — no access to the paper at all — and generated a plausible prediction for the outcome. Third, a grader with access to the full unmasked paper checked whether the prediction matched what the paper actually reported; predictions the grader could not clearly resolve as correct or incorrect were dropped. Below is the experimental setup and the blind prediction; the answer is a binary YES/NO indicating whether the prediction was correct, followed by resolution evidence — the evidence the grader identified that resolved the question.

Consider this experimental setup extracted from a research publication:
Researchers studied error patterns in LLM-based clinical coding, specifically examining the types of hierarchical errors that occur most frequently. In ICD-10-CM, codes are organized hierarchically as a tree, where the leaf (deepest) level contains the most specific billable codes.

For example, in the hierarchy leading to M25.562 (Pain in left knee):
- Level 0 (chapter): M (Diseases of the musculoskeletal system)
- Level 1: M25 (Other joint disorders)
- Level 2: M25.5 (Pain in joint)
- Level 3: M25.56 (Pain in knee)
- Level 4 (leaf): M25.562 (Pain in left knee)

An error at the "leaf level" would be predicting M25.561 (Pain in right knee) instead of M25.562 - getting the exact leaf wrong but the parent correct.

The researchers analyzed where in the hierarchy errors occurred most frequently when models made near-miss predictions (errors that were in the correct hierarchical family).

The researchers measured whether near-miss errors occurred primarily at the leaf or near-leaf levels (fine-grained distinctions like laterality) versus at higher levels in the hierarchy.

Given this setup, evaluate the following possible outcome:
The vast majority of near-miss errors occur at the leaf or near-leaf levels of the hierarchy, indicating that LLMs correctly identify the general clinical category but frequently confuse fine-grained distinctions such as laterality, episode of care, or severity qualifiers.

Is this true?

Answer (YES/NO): YES